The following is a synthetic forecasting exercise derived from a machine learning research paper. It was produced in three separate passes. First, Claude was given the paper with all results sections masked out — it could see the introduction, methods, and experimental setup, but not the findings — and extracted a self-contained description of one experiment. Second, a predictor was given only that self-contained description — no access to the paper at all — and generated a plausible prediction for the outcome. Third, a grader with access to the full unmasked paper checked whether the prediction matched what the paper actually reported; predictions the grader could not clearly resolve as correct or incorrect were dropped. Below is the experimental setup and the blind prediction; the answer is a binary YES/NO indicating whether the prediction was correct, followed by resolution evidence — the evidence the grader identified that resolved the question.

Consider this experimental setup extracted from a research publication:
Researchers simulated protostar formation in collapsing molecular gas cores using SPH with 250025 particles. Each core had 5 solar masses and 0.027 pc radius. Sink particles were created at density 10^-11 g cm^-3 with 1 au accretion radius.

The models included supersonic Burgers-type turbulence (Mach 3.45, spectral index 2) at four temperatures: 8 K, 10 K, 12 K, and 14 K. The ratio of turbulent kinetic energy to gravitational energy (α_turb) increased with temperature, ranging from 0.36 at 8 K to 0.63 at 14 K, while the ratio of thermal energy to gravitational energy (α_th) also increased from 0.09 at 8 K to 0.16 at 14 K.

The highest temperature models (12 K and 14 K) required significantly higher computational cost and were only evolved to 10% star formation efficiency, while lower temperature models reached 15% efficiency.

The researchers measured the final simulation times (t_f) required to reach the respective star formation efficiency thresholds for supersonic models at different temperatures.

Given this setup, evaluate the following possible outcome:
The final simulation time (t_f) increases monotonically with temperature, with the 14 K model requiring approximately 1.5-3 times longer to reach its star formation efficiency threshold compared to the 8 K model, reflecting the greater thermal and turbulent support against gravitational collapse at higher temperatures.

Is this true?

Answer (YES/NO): NO